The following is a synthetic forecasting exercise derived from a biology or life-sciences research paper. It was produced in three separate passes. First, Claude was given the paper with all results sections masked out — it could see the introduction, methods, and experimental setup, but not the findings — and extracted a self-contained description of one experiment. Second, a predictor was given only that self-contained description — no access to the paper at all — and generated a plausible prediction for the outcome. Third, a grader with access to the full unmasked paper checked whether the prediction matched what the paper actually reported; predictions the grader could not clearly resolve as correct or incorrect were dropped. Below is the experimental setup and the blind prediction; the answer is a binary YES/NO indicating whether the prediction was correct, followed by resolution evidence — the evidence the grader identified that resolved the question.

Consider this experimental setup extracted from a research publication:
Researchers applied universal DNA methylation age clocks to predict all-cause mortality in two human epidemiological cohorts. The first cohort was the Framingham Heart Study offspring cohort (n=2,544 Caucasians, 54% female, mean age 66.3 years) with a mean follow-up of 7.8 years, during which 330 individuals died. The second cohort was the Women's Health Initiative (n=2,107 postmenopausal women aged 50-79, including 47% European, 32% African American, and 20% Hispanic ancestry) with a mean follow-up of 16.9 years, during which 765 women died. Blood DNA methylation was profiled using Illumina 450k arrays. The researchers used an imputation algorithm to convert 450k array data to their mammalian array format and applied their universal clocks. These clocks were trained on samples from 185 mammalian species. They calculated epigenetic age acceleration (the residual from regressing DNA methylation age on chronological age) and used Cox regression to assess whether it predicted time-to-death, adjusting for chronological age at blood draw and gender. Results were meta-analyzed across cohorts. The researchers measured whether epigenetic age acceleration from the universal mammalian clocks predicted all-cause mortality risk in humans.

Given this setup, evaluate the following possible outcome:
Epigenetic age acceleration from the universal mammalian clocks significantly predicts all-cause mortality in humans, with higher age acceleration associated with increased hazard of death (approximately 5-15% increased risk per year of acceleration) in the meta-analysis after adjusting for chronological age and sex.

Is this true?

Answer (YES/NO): NO